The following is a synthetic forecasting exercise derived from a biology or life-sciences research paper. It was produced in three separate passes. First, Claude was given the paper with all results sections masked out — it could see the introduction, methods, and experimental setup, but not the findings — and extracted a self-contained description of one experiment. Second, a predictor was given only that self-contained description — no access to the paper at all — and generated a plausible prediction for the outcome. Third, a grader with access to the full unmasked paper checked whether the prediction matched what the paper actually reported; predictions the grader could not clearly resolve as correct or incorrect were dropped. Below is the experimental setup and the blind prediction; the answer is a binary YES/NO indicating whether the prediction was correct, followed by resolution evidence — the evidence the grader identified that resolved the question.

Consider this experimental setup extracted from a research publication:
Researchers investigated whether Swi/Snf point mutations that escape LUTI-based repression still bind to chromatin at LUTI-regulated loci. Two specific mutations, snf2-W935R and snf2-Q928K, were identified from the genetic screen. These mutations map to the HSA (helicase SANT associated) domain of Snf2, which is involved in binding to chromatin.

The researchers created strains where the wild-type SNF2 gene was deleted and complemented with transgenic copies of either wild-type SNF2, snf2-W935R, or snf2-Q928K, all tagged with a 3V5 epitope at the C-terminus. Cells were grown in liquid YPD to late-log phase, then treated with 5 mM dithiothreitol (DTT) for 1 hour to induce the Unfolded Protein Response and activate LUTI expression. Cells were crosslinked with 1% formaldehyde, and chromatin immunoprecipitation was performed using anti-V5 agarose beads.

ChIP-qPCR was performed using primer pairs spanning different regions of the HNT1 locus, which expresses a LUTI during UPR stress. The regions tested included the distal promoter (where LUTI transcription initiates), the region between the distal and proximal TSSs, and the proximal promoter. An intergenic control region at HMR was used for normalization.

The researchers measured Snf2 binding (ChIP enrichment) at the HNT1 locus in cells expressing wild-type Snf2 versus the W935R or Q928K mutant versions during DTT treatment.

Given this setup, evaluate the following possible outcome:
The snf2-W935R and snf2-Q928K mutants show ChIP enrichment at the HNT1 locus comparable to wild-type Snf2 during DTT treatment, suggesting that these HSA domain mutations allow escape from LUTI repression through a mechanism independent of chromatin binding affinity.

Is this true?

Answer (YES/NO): YES